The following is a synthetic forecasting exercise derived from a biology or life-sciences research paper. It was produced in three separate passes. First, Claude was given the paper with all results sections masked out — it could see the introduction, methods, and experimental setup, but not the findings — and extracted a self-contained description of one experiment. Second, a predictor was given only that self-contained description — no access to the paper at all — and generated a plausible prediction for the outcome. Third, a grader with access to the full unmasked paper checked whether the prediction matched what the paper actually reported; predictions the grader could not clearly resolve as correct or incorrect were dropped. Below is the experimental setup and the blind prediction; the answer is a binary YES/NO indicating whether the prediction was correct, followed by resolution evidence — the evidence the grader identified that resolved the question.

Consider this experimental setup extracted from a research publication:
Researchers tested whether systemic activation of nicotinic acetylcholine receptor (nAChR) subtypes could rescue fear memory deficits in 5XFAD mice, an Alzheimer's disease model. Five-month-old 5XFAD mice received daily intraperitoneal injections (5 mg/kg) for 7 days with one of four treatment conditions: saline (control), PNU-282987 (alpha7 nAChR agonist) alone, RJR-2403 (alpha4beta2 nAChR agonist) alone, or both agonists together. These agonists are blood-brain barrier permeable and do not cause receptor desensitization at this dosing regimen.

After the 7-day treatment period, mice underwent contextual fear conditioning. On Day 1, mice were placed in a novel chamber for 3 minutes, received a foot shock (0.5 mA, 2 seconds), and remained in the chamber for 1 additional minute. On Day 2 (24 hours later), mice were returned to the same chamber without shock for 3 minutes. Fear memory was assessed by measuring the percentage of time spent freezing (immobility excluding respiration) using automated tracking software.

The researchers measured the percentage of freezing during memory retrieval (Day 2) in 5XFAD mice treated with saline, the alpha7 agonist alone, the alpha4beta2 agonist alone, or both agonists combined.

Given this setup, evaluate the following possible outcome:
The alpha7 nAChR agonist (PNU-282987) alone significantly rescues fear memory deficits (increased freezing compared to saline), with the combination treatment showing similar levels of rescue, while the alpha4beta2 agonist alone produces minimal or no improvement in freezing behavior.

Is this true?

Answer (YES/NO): NO